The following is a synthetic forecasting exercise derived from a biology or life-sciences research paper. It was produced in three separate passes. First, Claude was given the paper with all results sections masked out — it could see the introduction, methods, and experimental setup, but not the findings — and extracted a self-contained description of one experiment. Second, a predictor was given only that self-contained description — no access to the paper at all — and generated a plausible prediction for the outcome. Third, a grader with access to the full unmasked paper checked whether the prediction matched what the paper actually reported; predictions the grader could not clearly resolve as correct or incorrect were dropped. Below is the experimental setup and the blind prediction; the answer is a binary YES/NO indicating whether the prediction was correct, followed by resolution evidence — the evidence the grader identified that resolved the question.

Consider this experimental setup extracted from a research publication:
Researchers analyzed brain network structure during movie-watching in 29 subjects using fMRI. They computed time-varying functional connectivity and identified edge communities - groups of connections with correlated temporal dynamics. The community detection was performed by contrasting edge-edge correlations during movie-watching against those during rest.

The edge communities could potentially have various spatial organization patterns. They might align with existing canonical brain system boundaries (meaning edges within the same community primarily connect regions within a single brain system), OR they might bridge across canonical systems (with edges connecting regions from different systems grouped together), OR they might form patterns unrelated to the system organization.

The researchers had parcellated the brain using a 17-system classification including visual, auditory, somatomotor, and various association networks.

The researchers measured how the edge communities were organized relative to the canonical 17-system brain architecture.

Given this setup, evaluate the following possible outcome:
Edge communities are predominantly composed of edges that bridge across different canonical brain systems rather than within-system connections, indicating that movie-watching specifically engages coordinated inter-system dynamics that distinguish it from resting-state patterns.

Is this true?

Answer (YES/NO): NO